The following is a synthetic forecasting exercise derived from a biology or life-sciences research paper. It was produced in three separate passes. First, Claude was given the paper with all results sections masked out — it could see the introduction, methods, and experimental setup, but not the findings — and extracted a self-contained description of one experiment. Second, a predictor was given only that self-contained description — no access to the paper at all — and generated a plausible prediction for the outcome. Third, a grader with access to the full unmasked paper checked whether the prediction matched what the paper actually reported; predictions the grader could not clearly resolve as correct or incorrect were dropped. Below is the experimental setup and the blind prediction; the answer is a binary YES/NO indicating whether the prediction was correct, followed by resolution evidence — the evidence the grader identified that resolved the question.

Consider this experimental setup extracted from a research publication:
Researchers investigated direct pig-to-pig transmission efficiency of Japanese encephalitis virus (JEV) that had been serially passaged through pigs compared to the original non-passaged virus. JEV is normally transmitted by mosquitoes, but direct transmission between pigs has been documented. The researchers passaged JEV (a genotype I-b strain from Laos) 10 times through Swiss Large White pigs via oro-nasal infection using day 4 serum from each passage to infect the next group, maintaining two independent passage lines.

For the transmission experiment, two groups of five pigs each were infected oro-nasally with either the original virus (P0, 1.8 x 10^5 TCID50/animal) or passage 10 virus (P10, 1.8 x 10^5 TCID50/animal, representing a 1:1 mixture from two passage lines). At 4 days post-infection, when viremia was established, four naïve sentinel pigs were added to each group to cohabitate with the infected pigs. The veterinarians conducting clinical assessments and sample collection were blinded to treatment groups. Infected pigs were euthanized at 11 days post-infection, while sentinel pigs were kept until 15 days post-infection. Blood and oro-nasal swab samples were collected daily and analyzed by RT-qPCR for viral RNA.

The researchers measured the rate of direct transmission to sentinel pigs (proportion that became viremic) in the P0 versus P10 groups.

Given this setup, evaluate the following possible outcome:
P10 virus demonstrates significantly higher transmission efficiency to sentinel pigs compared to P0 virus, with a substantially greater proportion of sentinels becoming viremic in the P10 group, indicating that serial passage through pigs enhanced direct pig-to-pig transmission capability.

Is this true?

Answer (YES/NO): NO